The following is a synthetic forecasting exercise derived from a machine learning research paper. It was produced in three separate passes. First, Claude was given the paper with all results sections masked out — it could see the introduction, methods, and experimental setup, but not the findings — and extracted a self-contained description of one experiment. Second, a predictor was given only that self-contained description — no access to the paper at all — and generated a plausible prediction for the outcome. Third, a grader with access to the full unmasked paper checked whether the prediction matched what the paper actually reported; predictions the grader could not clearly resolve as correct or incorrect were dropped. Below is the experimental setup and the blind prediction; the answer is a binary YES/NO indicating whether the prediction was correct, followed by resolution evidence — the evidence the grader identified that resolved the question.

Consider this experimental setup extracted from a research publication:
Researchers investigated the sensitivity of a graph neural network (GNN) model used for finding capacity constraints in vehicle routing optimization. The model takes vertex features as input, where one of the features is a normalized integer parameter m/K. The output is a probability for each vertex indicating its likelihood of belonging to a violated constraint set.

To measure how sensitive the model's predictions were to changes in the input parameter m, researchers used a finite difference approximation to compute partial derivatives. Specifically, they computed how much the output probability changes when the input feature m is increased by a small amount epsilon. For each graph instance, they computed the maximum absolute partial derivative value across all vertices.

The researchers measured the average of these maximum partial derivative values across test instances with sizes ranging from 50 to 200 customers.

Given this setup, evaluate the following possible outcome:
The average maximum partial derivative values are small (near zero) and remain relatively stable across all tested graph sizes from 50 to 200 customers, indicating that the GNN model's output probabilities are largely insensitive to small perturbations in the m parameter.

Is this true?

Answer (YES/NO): NO